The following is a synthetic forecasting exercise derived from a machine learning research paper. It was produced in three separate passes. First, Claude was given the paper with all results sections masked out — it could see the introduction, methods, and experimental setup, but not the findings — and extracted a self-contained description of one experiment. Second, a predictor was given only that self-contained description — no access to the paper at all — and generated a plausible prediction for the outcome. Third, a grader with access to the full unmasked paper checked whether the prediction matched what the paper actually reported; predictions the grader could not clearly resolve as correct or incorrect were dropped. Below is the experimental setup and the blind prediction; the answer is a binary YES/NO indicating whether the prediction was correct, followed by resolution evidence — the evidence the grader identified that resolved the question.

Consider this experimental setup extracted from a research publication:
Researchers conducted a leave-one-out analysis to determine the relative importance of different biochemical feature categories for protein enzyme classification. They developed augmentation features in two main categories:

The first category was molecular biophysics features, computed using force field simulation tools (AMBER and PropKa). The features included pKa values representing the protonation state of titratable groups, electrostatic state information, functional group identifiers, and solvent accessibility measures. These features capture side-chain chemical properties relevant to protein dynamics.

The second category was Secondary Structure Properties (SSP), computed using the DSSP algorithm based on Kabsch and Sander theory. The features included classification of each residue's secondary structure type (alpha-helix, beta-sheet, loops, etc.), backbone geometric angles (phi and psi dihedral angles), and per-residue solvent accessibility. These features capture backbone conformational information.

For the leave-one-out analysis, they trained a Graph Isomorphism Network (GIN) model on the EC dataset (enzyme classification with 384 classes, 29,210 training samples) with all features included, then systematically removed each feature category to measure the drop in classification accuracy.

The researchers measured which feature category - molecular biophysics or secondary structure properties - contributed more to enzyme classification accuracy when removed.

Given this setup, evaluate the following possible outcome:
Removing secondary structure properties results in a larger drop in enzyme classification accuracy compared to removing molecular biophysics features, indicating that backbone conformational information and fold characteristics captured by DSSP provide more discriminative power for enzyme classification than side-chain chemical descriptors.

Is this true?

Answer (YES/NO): YES